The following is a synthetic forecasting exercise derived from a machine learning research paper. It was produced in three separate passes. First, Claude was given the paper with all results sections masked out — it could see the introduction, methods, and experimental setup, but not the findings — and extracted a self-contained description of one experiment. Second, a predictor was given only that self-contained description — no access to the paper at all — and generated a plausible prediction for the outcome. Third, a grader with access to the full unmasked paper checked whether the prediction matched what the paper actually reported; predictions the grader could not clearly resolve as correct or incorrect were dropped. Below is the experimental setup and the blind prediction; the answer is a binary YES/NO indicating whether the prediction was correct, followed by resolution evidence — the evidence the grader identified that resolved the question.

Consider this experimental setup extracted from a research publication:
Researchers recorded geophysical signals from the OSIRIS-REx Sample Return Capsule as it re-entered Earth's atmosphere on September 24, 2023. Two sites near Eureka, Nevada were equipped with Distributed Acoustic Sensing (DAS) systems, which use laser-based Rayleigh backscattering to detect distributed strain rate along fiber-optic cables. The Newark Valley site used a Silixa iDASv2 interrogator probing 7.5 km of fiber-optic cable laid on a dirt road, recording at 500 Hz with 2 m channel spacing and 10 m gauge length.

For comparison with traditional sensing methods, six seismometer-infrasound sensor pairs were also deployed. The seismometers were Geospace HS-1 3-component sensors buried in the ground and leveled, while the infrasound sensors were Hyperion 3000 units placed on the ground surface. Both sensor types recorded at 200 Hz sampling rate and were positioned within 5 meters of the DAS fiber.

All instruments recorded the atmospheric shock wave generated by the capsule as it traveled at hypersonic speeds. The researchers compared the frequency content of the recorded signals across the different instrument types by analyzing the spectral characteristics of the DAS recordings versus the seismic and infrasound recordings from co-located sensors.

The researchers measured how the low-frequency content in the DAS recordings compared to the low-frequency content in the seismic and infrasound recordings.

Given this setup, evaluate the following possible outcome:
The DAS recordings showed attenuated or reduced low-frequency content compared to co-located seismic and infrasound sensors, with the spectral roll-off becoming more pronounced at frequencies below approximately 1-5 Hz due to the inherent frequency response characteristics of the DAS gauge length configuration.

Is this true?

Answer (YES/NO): NO